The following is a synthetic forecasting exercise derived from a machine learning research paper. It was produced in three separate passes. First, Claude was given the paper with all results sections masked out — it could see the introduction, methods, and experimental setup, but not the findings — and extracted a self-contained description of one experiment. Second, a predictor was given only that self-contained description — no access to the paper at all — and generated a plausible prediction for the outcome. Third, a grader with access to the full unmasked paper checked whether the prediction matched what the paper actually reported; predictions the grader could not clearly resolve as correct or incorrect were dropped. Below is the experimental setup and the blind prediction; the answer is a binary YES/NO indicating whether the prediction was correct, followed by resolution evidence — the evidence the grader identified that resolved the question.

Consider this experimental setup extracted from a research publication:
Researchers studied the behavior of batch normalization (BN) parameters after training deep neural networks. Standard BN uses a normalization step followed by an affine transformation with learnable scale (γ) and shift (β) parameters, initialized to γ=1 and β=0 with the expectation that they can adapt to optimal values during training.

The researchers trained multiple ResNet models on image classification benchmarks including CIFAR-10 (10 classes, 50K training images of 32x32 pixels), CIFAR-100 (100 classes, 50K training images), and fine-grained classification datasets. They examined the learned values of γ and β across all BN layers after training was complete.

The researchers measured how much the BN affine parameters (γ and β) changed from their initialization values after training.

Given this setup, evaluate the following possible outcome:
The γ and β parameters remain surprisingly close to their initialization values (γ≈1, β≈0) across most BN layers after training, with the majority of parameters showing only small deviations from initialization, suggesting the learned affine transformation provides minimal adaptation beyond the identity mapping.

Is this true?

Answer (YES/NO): YES